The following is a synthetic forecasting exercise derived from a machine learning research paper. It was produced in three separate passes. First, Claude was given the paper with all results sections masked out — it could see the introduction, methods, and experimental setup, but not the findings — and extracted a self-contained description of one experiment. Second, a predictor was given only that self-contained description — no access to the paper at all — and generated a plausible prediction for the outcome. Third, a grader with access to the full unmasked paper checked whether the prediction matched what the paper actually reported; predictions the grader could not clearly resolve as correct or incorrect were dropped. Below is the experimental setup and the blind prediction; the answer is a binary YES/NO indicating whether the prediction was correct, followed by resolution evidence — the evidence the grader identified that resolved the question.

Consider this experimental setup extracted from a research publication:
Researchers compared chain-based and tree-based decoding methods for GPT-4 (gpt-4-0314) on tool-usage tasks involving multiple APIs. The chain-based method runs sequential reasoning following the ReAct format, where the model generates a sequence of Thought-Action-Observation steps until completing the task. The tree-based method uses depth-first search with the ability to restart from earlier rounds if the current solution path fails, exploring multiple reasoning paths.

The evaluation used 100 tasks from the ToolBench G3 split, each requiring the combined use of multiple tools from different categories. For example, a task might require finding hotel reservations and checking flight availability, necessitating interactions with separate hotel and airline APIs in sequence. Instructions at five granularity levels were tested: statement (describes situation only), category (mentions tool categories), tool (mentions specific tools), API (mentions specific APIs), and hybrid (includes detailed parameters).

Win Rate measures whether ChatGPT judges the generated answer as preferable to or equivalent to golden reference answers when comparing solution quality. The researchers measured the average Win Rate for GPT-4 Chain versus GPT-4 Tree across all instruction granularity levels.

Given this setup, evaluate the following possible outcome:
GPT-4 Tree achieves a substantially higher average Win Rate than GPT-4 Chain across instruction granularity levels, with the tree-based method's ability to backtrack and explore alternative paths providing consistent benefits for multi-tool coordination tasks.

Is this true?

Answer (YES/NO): NO